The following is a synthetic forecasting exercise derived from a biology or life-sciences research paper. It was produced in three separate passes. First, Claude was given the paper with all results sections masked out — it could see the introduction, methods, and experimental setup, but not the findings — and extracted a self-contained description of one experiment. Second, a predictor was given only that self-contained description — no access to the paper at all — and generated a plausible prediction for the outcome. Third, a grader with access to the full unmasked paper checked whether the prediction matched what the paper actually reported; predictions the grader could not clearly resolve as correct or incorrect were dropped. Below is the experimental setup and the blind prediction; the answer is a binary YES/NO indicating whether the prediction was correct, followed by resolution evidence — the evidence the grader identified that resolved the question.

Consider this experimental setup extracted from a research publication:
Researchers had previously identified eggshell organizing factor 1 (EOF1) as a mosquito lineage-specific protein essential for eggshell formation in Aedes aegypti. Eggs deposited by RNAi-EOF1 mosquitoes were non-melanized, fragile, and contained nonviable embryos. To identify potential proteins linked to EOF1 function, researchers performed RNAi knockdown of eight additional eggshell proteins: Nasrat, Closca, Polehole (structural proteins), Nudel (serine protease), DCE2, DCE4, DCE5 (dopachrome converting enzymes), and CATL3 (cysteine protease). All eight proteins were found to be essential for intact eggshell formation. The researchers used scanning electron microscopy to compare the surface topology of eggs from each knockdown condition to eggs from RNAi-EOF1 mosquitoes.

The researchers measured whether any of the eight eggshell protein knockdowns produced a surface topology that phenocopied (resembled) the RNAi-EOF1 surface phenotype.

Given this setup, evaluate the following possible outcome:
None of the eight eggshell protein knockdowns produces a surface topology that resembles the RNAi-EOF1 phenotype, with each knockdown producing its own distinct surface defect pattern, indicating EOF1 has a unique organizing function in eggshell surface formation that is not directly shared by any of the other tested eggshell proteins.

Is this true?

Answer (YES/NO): NO